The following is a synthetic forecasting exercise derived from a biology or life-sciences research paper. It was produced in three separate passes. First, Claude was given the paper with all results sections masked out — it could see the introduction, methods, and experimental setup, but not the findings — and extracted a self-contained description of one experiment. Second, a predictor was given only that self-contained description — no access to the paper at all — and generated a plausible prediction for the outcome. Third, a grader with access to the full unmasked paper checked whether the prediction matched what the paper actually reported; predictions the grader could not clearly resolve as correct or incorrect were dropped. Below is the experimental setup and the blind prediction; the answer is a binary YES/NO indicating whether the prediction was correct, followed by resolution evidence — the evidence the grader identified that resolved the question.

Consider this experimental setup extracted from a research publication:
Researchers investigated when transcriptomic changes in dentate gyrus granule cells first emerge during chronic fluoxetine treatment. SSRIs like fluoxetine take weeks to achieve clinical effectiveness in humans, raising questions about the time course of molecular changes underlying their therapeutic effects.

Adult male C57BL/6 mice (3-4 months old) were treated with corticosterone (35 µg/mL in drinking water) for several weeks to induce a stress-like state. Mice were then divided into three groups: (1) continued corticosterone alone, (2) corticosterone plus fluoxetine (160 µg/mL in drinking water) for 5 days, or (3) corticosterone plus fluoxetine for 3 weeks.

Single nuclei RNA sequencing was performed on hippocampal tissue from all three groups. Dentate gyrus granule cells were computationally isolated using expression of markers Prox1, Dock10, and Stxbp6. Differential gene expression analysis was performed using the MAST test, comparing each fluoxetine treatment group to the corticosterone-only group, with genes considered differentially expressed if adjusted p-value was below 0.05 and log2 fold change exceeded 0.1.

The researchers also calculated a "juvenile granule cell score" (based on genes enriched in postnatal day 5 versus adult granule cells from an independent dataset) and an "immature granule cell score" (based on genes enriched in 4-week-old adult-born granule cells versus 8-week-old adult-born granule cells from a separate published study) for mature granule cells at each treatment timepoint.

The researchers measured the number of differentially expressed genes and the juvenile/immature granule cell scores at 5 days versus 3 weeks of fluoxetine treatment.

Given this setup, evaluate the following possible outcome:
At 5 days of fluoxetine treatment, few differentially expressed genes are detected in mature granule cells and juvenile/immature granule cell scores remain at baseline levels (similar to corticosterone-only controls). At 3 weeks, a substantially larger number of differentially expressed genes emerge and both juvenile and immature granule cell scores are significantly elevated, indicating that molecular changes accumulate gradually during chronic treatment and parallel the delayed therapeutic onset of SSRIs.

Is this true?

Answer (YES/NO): YES